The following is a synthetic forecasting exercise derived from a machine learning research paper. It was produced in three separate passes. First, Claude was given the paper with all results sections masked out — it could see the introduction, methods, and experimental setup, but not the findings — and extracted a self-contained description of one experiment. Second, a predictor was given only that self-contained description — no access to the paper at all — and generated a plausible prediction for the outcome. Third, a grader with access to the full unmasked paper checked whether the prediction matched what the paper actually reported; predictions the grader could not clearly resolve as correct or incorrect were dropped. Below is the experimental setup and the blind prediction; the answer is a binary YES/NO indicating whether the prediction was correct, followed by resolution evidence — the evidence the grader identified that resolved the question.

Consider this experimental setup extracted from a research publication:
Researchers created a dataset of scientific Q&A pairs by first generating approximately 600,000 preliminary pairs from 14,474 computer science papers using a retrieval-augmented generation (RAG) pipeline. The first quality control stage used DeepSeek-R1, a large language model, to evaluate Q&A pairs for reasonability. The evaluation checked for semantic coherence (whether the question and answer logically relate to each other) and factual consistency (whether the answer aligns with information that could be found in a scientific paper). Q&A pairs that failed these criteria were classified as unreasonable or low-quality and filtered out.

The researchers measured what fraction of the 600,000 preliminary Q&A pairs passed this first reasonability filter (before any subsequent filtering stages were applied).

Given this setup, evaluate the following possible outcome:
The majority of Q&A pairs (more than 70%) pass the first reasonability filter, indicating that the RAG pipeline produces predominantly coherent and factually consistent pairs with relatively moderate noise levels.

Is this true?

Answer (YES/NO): NO